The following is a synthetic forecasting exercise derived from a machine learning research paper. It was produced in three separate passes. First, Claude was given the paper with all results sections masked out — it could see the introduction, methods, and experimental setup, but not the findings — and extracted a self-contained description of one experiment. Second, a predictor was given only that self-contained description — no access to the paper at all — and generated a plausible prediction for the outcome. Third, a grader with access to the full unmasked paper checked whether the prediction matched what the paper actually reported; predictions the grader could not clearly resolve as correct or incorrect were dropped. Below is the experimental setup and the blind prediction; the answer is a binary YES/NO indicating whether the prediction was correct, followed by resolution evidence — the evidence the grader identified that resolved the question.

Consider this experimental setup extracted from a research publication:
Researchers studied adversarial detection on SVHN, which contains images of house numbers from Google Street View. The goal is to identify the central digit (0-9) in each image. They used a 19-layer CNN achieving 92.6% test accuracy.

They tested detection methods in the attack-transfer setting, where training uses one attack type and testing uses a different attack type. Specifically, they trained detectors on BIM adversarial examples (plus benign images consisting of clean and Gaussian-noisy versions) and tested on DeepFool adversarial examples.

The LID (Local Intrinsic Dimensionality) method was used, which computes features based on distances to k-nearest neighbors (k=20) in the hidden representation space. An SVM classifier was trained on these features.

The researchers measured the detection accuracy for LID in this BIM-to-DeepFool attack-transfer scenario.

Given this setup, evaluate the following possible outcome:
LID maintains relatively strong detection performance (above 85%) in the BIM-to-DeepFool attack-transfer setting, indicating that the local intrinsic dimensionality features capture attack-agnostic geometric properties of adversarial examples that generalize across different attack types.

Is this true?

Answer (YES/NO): NO